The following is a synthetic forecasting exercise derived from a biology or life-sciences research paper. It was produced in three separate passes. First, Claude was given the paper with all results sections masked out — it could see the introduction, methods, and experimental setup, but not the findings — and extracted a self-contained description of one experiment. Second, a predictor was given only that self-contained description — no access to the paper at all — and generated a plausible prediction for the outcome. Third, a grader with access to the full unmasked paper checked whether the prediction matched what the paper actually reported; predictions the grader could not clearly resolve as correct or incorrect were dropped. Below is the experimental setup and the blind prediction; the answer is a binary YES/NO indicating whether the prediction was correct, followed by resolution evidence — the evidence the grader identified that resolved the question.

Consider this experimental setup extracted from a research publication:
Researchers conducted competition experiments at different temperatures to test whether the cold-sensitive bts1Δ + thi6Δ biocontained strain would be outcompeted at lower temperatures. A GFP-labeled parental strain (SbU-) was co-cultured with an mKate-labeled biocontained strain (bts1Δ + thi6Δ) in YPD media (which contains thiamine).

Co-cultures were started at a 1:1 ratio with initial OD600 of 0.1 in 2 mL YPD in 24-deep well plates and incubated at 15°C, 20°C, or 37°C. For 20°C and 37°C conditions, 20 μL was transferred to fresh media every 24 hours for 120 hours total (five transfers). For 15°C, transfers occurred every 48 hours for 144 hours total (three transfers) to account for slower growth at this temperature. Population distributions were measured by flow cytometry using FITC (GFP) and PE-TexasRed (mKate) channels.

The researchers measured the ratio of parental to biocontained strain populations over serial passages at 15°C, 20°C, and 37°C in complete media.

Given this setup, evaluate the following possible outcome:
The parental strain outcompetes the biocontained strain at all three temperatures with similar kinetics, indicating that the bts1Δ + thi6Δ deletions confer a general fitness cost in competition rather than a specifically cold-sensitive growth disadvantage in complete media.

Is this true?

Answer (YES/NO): NO